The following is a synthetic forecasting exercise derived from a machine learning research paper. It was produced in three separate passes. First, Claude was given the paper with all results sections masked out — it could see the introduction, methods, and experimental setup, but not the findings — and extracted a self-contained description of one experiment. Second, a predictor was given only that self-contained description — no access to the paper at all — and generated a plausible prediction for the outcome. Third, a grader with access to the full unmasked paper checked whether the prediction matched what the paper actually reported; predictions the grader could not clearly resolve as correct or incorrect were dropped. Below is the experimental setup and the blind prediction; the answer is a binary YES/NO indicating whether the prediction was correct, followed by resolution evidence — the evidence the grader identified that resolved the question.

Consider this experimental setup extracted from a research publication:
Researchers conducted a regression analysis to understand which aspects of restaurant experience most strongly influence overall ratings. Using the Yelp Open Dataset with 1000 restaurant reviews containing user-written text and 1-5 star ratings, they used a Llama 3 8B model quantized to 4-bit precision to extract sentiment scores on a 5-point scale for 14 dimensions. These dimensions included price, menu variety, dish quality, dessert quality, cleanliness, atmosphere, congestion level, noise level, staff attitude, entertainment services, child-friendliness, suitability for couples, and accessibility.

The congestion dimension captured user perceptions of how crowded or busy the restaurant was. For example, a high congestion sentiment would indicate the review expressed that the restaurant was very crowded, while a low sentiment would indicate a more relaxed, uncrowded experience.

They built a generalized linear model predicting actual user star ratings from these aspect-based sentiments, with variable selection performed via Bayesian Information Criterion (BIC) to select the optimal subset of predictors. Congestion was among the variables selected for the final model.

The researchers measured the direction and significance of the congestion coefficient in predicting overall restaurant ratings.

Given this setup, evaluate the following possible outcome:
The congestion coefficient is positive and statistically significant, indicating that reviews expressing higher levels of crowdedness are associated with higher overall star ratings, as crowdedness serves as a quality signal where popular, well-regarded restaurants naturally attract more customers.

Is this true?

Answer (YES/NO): NO